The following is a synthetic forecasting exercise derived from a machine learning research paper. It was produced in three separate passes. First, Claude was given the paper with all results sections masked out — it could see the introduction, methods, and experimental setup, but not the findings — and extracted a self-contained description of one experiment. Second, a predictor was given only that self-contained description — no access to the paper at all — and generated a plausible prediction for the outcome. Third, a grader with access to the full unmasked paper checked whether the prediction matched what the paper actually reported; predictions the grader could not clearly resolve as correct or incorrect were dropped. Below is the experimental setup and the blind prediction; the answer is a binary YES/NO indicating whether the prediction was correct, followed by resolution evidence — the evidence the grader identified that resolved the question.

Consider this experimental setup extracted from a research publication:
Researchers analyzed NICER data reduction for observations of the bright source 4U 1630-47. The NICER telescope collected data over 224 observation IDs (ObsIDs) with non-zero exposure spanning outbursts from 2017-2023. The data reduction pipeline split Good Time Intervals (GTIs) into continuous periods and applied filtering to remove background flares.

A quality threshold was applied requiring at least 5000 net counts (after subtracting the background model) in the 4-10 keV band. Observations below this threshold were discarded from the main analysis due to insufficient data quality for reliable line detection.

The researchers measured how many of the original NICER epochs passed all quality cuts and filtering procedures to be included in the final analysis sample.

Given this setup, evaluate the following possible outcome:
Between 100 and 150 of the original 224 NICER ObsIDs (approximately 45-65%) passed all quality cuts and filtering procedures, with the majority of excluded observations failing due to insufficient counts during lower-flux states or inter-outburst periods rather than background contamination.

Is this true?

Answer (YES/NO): NO